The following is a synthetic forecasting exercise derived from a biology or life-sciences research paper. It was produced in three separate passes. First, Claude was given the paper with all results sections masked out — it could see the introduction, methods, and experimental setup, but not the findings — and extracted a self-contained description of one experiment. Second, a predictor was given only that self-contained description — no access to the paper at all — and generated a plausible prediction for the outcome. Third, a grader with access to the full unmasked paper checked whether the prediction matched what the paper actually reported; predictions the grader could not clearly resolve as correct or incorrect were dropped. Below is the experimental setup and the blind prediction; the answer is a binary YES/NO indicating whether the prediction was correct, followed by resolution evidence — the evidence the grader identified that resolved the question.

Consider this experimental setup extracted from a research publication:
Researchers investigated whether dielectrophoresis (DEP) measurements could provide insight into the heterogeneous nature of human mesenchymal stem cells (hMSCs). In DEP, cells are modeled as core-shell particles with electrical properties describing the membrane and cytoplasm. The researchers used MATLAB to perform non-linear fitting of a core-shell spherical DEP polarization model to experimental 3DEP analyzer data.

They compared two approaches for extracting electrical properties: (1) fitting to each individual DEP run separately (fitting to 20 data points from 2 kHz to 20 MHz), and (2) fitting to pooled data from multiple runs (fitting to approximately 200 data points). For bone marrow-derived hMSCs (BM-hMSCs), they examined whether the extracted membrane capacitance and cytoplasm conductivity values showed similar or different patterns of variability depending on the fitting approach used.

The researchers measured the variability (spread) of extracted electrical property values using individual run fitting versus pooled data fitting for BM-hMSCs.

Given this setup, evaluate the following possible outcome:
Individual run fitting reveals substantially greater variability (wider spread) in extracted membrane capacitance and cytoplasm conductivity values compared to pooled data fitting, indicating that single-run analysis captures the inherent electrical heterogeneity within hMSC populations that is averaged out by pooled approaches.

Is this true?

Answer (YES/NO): NO